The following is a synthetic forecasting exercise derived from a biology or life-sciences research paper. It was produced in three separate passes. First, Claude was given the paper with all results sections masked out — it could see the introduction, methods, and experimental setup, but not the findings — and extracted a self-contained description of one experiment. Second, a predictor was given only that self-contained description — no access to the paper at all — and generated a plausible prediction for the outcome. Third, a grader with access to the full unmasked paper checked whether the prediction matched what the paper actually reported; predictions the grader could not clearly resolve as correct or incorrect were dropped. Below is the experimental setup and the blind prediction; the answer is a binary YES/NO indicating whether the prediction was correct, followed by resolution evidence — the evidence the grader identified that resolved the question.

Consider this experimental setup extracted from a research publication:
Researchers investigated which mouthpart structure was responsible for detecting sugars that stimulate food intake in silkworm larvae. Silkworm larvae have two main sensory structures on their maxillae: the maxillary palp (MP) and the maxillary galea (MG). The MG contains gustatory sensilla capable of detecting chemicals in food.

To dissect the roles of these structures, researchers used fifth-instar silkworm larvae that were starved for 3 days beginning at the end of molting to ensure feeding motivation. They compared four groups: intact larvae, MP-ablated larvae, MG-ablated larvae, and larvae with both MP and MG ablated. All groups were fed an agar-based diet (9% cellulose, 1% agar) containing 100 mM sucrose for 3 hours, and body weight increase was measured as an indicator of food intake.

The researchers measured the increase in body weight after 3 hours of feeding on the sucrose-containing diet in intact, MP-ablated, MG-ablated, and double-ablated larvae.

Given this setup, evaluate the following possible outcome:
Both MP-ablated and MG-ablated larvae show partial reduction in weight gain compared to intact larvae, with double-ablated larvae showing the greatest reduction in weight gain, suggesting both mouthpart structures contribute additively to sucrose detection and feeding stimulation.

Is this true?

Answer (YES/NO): NO